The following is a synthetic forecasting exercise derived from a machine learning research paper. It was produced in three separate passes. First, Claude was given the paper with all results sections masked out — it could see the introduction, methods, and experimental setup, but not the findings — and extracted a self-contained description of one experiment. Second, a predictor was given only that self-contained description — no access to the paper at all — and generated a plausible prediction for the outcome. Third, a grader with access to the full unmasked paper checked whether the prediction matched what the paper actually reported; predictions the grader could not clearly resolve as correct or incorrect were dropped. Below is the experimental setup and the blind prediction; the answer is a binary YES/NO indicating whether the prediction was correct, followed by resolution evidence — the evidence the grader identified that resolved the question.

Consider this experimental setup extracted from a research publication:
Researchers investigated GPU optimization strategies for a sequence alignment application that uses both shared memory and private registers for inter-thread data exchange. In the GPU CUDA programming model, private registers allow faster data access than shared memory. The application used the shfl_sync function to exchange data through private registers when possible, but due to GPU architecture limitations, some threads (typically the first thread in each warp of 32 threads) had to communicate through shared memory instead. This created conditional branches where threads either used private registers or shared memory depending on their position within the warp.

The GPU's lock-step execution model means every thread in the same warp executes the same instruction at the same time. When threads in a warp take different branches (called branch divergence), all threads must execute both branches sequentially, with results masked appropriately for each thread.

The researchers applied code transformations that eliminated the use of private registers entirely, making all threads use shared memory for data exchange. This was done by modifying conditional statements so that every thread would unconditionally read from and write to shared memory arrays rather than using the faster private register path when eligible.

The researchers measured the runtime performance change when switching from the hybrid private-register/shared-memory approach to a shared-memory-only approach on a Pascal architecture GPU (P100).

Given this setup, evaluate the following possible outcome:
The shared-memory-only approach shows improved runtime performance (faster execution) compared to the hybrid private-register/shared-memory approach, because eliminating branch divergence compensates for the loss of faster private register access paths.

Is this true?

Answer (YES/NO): YES